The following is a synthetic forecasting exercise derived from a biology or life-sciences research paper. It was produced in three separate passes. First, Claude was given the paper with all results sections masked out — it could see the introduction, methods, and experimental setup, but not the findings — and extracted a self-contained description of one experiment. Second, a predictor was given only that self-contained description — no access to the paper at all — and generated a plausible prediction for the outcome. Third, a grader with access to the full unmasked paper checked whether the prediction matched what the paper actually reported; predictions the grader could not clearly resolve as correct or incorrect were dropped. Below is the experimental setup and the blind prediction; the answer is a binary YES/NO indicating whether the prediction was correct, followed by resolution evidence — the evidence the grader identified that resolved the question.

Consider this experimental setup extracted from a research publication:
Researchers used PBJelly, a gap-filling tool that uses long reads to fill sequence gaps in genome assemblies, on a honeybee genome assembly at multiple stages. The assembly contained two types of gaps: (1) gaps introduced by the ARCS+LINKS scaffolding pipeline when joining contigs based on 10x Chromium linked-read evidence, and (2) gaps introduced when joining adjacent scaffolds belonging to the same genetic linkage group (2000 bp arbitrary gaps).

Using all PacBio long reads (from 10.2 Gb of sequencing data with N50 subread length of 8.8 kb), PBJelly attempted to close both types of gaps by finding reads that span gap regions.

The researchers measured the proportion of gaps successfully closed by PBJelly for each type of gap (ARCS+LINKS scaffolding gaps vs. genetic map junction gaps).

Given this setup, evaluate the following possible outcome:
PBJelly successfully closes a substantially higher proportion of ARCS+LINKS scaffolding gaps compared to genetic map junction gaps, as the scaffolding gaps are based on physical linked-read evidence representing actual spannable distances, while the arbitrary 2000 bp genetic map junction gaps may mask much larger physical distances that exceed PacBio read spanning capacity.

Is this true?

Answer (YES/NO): YES